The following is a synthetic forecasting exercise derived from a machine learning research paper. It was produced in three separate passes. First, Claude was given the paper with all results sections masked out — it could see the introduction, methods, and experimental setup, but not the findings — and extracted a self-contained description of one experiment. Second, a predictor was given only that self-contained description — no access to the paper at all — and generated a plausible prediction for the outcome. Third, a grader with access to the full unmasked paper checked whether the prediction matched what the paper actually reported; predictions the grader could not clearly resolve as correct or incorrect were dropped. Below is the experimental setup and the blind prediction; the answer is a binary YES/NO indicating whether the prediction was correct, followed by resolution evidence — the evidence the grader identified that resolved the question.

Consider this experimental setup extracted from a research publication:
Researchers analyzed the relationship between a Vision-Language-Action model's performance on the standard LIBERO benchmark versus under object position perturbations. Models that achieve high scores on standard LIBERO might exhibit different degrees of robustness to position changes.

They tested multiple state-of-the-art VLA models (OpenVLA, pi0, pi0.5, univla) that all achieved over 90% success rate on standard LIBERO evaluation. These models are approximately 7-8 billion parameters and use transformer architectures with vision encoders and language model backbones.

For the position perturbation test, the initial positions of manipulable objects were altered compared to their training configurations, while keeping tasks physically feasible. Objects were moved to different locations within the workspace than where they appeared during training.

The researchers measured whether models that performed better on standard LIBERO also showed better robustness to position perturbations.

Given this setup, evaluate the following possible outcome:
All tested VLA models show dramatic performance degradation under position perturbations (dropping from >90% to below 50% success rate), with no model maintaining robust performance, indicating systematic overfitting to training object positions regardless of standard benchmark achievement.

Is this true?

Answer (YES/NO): YES